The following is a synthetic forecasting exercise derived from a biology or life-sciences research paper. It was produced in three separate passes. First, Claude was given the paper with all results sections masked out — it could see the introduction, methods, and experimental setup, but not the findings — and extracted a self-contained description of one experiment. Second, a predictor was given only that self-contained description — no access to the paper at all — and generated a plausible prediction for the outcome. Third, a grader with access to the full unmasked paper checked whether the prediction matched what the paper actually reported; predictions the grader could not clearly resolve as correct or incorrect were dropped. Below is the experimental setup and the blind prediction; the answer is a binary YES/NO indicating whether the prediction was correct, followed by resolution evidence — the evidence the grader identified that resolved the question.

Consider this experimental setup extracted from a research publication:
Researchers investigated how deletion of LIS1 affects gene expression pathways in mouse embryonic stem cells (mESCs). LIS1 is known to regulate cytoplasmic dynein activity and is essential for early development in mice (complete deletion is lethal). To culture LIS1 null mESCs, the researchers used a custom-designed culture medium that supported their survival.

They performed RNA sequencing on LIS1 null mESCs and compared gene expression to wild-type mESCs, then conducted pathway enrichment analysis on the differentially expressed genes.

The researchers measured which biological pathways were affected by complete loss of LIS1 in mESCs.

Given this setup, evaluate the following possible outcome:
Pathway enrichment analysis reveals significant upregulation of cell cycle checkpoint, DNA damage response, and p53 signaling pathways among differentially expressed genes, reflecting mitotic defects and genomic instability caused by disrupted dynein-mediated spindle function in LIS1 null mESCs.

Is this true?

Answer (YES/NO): NO